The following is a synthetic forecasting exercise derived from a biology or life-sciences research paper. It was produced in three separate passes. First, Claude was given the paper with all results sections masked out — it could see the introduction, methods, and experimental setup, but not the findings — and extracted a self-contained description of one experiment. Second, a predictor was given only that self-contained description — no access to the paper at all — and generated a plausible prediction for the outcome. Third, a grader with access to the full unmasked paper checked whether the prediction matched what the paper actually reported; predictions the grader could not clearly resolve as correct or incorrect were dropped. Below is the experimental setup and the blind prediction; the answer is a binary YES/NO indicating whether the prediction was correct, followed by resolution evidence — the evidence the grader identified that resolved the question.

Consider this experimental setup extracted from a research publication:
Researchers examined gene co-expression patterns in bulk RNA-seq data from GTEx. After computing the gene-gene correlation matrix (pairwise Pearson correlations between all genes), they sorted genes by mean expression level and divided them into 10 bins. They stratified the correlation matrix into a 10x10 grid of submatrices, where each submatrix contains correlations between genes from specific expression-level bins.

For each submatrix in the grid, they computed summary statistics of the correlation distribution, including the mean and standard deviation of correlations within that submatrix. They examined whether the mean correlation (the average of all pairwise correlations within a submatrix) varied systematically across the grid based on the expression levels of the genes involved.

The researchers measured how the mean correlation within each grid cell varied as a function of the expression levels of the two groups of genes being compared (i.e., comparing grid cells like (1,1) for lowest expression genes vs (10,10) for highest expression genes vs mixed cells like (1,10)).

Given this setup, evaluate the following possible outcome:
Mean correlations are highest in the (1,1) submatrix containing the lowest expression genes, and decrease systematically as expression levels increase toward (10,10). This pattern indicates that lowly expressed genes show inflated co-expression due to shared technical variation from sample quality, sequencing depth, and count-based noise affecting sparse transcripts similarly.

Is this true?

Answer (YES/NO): NO